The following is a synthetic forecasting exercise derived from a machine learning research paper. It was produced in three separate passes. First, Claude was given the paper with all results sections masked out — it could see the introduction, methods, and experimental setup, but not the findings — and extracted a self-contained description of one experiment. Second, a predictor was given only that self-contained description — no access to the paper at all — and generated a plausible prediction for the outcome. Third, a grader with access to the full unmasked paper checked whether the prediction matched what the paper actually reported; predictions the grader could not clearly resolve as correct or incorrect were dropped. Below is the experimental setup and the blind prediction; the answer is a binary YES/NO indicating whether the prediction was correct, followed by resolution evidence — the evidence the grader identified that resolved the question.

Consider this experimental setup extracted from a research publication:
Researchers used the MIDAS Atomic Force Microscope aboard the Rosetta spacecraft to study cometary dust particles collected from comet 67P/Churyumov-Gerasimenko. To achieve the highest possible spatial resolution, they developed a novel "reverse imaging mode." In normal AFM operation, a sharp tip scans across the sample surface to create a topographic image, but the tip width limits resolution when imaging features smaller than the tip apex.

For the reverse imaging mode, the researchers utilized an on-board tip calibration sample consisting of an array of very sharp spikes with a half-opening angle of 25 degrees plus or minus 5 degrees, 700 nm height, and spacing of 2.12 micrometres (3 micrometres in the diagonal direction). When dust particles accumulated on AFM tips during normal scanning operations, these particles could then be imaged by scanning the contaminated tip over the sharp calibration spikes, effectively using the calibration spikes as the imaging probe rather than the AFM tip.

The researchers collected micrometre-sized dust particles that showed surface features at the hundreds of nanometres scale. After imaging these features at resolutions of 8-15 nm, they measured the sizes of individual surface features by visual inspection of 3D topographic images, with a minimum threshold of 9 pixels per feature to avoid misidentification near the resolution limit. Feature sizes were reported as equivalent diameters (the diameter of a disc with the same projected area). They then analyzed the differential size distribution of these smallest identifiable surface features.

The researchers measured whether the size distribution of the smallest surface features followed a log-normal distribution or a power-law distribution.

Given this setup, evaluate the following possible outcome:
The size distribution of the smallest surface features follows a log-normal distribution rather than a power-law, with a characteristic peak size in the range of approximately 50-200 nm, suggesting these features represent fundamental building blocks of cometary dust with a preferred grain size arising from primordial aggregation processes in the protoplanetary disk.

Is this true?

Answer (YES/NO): YES